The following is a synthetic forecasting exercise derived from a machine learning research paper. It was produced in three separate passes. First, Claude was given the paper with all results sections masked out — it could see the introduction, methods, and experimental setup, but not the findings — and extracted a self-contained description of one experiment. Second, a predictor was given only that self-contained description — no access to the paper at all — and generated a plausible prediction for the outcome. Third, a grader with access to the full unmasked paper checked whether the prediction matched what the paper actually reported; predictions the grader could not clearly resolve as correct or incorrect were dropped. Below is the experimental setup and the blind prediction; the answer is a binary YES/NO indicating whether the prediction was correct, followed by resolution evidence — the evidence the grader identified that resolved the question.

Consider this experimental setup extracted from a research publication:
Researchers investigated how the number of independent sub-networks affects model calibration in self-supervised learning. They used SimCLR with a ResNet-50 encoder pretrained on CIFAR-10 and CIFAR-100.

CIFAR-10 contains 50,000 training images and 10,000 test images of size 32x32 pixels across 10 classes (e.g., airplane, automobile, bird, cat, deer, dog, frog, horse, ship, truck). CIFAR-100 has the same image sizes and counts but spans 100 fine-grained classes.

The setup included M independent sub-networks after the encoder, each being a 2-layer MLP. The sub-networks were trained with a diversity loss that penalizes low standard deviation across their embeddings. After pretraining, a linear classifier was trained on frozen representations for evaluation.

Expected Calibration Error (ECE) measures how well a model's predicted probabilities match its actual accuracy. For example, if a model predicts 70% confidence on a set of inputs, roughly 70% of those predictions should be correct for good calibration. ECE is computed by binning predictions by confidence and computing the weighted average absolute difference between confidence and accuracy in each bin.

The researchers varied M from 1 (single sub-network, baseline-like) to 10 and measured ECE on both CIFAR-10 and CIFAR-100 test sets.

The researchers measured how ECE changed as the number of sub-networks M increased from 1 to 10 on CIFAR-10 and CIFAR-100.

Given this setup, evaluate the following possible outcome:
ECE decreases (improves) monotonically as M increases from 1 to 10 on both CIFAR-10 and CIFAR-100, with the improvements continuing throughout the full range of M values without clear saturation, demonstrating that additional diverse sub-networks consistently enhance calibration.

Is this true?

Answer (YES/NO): NO